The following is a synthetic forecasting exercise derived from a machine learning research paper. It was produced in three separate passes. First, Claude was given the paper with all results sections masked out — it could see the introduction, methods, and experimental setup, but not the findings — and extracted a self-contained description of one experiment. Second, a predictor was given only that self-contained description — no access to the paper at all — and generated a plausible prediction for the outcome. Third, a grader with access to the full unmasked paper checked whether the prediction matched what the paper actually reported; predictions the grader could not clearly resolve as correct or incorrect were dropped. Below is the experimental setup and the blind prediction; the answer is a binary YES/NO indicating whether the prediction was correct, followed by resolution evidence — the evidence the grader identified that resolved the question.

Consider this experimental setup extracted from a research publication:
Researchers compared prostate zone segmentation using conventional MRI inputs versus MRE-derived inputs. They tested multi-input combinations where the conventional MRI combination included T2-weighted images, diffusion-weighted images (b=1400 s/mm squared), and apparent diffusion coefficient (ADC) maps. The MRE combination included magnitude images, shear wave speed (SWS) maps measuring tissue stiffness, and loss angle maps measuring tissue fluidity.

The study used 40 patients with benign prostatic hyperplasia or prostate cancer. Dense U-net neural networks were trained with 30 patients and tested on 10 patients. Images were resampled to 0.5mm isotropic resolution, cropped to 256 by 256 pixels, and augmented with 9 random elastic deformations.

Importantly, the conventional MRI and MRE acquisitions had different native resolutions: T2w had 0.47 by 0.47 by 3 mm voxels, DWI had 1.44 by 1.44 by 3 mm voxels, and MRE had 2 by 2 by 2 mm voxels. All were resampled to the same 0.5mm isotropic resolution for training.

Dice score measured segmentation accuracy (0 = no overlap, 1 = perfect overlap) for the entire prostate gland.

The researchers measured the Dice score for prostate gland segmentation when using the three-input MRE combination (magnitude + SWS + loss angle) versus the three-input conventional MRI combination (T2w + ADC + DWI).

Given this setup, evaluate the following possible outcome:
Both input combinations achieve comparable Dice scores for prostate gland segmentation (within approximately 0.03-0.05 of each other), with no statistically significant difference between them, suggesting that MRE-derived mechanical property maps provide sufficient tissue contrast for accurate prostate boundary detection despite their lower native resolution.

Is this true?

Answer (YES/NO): NO